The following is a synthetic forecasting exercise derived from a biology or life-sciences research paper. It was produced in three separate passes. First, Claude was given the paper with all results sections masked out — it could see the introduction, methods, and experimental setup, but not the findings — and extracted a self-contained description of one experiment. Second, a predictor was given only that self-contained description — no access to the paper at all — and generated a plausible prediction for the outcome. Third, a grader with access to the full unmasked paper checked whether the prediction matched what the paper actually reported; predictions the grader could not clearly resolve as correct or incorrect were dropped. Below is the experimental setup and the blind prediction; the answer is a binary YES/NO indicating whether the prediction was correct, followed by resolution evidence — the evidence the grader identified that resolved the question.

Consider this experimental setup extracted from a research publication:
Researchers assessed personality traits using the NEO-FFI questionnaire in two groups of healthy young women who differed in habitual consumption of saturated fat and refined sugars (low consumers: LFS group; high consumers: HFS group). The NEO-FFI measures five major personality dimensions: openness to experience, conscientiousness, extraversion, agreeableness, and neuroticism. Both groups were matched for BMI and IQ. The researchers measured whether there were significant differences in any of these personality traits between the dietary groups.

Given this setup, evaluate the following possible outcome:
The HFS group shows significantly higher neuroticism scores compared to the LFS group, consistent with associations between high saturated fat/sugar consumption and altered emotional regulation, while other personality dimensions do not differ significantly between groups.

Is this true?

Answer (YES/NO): NO